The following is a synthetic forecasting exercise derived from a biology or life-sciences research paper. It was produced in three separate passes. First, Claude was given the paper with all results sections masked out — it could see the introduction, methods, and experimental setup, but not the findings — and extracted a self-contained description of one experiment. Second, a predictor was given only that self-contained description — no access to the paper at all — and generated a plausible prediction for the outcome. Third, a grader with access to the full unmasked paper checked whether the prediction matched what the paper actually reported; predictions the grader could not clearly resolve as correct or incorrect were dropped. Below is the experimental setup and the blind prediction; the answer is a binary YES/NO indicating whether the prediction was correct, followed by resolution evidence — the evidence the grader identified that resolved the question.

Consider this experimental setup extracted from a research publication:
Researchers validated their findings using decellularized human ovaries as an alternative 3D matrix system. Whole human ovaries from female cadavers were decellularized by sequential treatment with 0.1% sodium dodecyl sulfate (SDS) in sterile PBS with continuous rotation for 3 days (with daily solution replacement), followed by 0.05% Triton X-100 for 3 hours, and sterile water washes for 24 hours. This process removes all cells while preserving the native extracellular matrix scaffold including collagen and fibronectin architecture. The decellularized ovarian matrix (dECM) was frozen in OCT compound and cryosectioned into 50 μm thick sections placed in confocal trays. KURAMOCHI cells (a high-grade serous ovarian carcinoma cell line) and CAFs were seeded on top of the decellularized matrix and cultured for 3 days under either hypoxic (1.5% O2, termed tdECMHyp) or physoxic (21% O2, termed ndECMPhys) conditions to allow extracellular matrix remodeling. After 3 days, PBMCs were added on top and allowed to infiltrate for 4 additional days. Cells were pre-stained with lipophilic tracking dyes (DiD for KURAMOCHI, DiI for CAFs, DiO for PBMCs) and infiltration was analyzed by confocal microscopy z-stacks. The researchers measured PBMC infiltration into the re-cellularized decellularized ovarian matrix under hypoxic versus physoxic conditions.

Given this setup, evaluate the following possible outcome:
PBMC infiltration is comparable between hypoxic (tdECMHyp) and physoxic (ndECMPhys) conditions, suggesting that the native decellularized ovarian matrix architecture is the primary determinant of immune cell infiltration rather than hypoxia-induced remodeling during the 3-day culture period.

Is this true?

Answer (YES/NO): NO